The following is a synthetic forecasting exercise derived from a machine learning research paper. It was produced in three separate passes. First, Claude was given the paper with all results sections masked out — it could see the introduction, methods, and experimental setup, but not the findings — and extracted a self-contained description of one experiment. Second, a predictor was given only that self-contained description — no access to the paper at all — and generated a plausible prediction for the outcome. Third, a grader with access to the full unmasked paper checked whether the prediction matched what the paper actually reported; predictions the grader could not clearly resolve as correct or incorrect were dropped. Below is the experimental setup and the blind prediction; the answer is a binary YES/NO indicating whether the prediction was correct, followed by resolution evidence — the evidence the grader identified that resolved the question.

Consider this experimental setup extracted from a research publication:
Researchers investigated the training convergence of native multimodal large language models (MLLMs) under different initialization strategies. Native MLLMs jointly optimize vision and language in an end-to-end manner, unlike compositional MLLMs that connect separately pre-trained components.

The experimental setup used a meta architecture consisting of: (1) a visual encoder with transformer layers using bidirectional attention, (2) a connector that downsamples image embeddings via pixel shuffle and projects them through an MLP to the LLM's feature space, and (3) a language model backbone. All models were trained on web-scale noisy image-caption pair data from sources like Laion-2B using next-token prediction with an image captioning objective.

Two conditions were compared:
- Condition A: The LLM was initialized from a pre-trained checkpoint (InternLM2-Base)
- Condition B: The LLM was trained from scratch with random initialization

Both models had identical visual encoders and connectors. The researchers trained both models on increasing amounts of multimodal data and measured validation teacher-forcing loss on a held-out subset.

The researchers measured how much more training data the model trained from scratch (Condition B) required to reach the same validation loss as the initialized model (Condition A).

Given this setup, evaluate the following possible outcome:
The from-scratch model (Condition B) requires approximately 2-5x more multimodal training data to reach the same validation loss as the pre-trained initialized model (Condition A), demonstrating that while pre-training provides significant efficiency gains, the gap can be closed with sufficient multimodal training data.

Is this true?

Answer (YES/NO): NO